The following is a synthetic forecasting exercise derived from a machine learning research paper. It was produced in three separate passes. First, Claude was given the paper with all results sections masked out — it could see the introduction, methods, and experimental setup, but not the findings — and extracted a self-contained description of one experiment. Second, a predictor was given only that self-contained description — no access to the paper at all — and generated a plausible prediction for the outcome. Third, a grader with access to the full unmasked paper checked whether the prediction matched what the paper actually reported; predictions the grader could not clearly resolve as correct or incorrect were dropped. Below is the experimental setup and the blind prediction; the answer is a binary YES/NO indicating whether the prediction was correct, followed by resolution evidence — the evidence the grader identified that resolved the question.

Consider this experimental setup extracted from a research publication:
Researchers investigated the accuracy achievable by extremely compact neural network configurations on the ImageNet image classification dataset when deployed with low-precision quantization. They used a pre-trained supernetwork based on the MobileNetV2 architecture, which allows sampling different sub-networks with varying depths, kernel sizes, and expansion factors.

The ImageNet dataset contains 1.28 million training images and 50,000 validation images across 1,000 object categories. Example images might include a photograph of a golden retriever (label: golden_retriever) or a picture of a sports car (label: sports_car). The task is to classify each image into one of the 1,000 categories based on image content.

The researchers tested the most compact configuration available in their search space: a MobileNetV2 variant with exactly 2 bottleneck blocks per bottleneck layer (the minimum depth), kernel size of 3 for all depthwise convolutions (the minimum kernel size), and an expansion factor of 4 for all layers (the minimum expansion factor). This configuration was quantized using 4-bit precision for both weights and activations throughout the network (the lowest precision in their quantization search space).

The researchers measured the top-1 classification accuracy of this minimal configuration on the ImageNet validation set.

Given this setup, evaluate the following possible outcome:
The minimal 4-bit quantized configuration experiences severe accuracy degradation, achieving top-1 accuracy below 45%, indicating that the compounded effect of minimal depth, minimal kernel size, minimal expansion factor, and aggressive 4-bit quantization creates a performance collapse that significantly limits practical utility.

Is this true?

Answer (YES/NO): NO